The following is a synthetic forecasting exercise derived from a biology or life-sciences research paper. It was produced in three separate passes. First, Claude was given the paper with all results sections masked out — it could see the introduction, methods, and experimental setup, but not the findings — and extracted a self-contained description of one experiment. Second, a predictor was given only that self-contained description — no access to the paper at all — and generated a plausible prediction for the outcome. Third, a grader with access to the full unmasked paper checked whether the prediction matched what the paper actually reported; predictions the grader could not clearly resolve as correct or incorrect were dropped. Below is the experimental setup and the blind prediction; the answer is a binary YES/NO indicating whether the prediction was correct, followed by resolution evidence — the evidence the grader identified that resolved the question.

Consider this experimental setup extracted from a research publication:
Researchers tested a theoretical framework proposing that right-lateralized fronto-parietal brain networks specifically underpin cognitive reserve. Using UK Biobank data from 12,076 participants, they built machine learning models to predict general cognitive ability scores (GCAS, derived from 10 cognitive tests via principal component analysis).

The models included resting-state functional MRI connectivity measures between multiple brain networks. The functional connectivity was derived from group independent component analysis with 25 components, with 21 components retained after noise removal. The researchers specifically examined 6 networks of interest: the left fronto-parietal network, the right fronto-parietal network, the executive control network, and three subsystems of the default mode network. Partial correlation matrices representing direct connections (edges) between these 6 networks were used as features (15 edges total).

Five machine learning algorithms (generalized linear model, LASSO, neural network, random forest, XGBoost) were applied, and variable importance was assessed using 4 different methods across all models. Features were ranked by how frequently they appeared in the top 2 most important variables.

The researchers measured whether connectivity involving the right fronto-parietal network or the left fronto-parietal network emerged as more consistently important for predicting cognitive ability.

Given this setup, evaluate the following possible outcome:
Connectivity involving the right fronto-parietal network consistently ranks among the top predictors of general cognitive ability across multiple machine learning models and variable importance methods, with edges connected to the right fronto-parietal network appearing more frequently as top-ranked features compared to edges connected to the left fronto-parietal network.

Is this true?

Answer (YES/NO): YES